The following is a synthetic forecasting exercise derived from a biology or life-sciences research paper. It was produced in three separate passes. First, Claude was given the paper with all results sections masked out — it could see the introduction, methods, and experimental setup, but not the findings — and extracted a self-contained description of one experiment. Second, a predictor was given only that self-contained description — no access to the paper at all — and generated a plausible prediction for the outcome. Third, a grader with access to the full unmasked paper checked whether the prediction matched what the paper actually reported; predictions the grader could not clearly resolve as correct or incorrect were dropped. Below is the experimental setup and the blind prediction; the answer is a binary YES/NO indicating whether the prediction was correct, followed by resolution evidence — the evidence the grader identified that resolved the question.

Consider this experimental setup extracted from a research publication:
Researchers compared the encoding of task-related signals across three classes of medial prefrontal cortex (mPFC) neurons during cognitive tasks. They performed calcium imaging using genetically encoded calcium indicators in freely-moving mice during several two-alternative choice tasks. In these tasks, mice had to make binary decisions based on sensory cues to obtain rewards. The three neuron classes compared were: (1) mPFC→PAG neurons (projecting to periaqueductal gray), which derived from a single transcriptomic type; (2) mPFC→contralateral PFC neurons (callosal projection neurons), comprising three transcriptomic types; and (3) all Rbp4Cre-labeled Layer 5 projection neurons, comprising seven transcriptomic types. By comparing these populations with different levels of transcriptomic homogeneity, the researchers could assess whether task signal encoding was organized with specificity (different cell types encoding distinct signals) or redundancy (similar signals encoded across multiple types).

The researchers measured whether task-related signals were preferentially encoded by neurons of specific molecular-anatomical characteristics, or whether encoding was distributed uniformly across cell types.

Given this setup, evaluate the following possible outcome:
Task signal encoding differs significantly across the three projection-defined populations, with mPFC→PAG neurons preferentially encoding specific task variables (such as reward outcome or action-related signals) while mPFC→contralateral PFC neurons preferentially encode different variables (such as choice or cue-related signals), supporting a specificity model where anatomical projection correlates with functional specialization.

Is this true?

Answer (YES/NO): NO